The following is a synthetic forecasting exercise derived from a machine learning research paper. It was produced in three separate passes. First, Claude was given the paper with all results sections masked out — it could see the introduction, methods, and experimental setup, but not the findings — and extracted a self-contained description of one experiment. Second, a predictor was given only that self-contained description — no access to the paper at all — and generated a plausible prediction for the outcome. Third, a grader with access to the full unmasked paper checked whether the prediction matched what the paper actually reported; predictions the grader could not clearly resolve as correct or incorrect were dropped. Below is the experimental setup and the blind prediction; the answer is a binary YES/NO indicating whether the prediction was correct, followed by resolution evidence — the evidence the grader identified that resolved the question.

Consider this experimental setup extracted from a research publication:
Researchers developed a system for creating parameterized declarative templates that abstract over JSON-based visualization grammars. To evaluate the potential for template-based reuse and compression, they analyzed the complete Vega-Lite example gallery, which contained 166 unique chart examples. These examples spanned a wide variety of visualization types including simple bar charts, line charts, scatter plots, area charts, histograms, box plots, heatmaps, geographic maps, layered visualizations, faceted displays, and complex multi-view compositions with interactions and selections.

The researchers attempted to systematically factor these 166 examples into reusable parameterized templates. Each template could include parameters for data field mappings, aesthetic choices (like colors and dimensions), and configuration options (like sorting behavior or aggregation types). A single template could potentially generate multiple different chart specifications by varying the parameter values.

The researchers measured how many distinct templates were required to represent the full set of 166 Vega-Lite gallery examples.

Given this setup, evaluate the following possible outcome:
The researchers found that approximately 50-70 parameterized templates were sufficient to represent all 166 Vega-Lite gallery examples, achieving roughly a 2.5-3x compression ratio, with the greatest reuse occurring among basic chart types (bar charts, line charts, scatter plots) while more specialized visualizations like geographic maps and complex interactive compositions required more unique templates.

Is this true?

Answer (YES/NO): NO